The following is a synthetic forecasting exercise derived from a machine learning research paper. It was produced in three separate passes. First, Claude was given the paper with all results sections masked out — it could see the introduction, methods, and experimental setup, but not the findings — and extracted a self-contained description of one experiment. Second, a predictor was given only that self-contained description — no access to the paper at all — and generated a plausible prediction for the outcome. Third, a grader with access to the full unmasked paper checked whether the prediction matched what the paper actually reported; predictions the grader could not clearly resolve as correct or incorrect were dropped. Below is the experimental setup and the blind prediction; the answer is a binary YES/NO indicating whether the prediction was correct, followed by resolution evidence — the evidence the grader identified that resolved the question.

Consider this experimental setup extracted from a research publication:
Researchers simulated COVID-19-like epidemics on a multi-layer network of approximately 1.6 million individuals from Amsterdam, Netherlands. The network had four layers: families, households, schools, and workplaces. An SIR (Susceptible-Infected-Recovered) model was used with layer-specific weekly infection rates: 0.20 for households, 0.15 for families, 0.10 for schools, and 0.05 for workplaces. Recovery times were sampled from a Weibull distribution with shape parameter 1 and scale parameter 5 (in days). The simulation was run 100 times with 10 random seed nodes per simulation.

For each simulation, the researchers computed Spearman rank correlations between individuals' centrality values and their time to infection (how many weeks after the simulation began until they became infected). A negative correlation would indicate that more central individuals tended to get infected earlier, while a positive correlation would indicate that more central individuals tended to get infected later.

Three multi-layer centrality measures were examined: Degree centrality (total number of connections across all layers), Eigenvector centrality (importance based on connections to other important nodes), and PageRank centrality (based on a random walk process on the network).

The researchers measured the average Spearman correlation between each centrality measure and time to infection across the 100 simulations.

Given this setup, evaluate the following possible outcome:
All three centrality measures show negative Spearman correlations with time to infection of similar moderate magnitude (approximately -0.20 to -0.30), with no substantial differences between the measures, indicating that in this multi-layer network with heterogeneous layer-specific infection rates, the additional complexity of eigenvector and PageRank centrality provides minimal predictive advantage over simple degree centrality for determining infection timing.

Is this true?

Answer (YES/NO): NO